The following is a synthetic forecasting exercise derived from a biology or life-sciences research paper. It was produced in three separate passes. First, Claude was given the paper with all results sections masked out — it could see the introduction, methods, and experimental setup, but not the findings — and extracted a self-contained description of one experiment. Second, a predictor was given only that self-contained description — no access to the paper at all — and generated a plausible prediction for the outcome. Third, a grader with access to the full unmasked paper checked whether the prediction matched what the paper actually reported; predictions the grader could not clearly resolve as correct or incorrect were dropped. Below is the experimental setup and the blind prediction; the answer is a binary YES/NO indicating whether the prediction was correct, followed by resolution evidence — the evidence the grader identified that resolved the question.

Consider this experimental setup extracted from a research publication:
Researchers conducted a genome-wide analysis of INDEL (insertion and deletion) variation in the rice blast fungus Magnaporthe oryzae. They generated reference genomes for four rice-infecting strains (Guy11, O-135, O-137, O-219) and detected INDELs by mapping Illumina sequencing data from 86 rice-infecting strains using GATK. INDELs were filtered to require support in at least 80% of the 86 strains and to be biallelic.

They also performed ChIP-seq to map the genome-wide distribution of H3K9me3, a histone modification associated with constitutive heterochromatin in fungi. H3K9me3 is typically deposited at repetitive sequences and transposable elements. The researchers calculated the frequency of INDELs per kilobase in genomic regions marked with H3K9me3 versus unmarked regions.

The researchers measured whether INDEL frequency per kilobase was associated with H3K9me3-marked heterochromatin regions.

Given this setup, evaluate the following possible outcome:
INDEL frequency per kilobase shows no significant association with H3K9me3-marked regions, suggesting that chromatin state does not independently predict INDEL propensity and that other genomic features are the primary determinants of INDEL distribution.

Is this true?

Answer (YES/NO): NO